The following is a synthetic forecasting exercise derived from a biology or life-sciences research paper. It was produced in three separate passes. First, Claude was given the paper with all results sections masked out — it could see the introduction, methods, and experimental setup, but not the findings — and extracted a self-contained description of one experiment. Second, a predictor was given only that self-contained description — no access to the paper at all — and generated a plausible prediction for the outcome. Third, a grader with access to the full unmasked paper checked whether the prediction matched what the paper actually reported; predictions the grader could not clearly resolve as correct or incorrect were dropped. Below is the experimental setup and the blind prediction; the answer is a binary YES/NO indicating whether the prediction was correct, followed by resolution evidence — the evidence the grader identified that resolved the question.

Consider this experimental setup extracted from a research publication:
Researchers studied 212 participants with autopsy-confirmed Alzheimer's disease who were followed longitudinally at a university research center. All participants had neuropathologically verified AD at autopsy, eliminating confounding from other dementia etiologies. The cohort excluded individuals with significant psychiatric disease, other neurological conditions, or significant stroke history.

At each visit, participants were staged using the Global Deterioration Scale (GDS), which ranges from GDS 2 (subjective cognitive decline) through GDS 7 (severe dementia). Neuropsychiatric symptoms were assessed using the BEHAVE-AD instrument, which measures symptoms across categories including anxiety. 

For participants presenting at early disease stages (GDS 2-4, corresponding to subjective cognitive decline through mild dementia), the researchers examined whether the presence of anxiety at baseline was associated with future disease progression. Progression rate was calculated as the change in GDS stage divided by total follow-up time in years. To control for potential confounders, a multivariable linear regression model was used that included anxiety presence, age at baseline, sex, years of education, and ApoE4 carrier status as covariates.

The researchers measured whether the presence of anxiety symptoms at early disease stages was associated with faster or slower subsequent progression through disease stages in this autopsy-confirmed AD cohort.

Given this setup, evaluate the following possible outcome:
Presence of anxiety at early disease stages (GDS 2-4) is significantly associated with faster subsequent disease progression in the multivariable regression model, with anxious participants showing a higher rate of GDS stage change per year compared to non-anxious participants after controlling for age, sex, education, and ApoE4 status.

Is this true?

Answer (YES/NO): NO